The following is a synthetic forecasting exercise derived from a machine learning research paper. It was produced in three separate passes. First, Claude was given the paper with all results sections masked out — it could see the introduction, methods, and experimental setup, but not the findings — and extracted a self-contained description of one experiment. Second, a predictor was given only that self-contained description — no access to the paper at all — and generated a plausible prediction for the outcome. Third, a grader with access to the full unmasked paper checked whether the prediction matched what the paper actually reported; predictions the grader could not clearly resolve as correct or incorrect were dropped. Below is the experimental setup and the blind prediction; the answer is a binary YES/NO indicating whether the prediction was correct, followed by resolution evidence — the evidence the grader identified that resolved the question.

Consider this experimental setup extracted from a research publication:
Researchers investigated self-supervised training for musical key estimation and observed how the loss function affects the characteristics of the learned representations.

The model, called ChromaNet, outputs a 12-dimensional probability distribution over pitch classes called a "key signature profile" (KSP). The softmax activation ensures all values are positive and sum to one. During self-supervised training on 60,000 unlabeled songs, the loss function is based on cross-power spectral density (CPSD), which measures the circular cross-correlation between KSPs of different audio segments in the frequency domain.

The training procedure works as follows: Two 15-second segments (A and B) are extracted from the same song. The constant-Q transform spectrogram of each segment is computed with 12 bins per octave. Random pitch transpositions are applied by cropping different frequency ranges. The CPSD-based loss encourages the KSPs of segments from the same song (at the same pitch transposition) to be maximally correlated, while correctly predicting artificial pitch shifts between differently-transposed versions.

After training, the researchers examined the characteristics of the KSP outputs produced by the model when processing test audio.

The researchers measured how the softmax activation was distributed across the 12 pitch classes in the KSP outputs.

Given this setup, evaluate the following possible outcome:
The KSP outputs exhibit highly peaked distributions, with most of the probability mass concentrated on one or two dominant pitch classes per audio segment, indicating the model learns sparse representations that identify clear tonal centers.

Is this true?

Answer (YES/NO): YES